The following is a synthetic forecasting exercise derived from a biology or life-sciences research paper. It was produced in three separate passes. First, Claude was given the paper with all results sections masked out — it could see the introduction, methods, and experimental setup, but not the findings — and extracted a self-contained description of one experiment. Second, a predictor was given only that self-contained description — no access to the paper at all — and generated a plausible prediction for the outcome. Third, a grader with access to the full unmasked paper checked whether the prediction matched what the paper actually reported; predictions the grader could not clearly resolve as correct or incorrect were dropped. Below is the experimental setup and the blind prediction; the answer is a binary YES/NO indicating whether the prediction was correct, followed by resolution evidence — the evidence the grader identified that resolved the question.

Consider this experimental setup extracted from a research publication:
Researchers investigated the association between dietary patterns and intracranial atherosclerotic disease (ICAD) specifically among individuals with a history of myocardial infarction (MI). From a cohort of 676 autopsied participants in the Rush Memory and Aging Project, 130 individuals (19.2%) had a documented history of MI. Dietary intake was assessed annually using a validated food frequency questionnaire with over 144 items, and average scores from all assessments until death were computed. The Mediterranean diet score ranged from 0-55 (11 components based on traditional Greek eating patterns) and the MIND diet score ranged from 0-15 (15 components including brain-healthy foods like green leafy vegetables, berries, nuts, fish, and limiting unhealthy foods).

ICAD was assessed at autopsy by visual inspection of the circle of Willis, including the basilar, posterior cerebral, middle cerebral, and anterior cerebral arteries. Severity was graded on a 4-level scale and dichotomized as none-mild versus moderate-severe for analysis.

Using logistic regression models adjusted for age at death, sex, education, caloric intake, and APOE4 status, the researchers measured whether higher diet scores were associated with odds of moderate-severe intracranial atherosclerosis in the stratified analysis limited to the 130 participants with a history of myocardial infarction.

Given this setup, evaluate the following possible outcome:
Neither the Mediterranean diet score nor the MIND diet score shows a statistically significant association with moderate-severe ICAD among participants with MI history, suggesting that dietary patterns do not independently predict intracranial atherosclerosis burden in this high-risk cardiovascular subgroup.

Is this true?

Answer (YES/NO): NO